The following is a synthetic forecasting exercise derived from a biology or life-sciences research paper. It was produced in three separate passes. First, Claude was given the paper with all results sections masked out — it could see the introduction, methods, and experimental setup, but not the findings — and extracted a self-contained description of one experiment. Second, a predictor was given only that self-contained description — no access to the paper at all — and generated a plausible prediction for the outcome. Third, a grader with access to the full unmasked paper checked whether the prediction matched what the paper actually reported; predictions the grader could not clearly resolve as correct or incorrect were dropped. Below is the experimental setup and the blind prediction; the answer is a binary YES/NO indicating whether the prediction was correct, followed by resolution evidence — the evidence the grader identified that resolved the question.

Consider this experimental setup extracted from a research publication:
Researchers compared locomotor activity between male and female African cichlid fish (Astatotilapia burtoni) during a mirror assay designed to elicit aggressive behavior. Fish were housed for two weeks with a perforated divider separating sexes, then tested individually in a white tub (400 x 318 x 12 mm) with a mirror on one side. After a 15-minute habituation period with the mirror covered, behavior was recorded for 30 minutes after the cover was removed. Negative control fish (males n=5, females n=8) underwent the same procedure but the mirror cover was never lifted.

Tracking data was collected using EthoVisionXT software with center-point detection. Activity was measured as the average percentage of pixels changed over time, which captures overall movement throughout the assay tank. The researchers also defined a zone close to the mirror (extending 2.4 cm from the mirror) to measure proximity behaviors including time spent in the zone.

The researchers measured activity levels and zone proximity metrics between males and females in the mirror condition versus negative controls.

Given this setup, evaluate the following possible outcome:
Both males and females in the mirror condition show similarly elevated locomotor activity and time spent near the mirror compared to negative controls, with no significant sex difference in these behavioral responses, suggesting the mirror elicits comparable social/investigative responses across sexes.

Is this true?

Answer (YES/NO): NO